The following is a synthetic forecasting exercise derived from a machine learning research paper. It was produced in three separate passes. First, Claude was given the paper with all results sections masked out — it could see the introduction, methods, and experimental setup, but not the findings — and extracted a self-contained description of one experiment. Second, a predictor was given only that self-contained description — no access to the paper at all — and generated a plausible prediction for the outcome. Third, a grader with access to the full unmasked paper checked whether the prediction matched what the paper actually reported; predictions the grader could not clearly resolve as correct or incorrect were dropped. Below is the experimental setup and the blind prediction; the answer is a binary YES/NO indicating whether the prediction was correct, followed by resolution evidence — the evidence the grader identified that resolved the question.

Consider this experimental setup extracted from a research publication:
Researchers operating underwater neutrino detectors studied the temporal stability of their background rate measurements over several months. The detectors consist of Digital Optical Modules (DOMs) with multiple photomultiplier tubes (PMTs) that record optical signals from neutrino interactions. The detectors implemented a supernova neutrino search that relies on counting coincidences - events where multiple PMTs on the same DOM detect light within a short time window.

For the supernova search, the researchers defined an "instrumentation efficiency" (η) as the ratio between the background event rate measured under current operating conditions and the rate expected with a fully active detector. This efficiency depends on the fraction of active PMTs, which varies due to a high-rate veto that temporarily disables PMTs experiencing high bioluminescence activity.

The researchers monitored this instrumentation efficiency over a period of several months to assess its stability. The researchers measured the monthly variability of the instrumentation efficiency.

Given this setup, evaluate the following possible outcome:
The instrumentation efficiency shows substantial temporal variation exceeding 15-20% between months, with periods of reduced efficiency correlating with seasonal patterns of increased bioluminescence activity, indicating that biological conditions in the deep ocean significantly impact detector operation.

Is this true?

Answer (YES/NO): NO